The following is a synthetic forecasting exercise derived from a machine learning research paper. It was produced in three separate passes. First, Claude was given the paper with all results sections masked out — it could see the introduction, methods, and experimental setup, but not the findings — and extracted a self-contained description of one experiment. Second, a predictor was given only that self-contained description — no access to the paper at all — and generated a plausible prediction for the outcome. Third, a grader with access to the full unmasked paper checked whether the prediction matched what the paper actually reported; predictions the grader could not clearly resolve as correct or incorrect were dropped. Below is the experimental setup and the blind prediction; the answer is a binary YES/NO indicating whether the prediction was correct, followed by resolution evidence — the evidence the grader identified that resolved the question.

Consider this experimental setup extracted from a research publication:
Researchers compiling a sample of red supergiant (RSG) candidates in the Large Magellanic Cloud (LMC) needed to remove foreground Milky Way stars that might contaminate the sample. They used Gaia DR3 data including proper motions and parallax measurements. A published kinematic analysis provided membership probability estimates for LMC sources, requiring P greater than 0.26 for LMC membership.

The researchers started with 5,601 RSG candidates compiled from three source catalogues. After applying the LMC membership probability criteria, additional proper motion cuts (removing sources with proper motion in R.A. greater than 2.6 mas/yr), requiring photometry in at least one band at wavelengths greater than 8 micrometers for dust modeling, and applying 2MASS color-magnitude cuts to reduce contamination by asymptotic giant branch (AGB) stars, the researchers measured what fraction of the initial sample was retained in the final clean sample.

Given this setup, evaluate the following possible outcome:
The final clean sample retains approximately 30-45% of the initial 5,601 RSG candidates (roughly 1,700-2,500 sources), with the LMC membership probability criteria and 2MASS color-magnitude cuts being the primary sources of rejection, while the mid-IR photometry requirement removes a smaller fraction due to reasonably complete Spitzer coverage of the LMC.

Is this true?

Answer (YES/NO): YES